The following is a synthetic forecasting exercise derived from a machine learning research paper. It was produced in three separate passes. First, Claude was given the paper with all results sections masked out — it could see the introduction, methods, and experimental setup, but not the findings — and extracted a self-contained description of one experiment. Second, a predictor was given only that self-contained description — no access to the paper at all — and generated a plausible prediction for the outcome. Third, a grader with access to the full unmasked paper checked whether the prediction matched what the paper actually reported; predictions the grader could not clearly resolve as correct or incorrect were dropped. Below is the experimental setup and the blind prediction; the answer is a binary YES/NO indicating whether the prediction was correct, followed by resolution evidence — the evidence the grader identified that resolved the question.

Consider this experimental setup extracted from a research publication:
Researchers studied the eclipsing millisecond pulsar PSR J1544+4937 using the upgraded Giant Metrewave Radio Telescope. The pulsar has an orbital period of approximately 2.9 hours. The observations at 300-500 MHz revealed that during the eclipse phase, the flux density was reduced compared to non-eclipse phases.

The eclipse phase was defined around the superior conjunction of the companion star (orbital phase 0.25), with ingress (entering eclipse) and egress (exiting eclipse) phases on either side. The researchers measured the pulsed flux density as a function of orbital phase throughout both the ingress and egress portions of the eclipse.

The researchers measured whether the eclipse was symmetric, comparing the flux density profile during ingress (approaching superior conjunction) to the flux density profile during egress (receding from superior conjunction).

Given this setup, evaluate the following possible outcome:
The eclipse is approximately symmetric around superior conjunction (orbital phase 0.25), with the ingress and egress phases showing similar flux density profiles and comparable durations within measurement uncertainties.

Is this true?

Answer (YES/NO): NO